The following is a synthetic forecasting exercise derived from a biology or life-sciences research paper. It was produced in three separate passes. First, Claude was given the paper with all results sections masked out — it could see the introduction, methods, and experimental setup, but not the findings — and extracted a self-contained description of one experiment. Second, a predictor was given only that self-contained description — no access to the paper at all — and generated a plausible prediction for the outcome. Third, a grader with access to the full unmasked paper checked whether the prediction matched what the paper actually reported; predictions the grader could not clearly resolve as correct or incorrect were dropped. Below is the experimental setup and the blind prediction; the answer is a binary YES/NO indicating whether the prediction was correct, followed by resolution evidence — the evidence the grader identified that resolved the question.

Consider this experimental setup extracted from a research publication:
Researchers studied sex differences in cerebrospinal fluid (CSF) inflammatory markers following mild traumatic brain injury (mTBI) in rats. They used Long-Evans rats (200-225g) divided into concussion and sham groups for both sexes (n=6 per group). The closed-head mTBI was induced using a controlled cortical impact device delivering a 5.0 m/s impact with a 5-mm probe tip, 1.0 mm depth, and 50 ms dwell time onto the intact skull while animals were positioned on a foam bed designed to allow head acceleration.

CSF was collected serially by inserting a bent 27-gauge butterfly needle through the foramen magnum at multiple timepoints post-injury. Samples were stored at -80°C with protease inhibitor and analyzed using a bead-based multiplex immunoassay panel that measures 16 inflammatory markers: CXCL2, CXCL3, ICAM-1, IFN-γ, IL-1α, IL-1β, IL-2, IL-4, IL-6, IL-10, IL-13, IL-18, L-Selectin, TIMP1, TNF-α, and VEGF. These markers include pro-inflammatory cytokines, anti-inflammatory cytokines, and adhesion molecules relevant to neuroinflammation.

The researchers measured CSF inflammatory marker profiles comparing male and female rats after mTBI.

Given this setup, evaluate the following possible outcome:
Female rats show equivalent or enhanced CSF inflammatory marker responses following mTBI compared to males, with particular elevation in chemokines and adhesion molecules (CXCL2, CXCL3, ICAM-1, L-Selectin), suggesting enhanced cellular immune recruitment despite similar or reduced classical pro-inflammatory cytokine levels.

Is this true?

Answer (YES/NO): NO